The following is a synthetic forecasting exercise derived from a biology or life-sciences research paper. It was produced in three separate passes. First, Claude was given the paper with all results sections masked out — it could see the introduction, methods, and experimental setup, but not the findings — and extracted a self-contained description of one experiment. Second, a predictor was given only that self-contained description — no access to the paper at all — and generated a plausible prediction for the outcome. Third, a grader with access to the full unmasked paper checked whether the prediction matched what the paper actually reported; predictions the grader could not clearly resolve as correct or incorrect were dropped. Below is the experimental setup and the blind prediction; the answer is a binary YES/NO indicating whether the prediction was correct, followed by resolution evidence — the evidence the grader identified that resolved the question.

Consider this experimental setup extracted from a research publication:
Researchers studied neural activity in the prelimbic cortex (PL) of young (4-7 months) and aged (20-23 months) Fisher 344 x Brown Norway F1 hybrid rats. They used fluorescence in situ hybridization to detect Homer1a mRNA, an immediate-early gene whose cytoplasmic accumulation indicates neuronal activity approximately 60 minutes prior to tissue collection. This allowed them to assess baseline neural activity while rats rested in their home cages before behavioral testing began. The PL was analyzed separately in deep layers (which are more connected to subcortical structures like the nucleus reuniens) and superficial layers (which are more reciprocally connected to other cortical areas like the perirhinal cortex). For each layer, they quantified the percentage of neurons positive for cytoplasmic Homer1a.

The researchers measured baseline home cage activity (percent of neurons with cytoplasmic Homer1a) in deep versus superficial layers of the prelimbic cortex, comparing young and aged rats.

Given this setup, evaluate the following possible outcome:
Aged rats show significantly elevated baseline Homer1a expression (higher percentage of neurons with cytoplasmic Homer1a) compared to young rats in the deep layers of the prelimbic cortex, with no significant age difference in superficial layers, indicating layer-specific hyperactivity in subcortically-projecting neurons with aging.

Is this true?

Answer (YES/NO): NO